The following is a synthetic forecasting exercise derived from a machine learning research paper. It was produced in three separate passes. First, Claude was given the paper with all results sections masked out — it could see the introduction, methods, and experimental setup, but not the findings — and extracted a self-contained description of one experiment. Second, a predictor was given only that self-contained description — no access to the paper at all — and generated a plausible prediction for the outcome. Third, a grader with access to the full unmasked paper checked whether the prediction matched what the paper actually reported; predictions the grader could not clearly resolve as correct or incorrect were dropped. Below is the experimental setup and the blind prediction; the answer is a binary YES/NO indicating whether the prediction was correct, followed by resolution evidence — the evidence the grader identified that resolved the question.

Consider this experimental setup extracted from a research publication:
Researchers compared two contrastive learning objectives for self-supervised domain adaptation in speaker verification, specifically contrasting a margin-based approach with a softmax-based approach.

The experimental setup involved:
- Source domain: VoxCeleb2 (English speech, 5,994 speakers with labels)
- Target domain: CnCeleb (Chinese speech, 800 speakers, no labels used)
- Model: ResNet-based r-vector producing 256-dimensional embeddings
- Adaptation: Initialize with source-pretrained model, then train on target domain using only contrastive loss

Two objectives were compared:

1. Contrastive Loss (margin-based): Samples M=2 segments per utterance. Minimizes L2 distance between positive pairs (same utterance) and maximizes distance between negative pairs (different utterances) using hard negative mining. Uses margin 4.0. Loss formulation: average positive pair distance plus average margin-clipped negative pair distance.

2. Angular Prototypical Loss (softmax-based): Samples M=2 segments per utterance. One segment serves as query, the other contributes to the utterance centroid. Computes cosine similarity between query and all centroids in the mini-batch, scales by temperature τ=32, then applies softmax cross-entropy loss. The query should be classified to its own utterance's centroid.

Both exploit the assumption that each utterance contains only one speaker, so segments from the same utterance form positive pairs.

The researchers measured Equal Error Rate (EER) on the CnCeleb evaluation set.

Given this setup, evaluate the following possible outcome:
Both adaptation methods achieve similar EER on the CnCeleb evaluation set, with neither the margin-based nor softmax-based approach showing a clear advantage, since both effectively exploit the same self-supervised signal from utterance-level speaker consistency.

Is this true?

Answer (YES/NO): NO